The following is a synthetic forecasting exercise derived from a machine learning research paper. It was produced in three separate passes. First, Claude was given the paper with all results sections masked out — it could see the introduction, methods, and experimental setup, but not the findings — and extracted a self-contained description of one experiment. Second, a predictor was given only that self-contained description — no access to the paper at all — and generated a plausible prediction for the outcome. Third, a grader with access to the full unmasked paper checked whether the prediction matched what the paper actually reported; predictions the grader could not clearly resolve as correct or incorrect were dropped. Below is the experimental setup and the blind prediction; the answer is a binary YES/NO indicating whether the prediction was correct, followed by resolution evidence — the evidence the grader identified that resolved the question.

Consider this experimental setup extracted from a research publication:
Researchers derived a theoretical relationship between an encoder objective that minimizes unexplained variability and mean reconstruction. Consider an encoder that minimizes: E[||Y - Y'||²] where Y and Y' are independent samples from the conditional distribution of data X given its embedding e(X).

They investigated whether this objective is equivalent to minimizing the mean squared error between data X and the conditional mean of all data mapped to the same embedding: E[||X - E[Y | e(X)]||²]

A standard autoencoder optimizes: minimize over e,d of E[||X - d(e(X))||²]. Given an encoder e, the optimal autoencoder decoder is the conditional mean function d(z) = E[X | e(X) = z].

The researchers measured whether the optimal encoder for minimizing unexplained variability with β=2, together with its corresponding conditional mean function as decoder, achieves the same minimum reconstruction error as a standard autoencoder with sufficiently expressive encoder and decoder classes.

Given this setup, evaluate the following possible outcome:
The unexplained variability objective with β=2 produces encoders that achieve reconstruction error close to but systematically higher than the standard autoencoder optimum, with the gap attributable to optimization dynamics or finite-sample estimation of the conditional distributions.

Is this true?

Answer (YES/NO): NO